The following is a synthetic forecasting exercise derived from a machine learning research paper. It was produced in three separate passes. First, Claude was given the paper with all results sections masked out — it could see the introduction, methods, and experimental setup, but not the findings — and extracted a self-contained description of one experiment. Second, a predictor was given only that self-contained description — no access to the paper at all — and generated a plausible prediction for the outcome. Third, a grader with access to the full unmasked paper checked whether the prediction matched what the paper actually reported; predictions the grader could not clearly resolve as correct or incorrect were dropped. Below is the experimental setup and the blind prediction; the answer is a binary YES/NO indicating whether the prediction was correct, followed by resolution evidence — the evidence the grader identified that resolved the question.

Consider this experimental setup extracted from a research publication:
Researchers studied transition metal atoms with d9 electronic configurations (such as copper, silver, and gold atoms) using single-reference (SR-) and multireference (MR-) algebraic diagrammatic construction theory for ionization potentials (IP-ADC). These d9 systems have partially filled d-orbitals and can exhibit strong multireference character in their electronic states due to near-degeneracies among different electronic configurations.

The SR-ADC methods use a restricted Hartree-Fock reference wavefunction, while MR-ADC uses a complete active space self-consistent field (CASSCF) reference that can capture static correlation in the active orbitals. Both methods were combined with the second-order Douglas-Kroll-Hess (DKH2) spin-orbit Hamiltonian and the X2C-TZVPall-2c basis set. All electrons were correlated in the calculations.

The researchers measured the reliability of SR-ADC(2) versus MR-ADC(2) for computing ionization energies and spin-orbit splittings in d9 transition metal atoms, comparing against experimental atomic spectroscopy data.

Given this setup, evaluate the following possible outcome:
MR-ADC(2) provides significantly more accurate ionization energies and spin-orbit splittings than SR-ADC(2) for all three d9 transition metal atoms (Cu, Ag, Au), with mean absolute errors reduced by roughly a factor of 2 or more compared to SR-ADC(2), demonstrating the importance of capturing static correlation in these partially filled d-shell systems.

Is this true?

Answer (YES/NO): NO